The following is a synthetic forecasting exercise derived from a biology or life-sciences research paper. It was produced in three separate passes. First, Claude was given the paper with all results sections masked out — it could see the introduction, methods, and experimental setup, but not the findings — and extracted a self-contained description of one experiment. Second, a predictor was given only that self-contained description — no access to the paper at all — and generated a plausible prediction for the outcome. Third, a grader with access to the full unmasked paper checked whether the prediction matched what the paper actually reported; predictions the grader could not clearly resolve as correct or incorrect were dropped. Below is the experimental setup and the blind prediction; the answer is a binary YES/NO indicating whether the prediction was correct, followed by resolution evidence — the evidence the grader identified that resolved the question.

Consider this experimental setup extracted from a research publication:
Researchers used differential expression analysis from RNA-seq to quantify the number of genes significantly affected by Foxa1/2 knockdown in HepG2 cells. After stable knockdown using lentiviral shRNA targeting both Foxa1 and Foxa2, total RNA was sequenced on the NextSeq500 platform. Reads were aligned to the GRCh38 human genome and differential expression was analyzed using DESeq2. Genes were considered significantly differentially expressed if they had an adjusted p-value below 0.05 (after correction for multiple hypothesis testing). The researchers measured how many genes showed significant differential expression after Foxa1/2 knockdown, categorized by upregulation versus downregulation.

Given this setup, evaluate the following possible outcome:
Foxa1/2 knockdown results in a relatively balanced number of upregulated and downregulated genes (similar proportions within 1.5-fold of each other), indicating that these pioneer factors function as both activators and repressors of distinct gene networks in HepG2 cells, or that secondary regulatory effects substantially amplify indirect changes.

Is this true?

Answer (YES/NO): NO